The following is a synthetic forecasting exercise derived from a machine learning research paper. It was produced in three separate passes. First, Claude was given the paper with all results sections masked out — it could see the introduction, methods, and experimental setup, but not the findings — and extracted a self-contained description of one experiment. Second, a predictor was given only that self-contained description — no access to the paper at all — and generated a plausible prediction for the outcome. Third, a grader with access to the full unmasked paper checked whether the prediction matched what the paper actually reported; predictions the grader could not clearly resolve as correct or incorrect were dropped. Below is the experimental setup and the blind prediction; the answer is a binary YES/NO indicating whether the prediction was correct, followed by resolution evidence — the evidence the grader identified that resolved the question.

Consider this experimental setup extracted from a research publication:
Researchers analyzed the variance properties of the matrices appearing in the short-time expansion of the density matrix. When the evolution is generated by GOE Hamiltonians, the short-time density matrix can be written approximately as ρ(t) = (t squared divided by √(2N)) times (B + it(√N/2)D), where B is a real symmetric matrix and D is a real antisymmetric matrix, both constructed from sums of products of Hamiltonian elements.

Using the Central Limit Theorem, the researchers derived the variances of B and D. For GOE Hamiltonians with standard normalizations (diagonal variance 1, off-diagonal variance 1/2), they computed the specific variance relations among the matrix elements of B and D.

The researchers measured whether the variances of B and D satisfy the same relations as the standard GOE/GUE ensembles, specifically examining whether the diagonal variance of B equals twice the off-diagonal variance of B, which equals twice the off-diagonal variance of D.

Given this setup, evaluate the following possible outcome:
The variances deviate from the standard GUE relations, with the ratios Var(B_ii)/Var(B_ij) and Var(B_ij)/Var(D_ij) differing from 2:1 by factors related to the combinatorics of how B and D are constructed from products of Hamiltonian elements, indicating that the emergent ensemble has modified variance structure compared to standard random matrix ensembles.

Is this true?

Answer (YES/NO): NO